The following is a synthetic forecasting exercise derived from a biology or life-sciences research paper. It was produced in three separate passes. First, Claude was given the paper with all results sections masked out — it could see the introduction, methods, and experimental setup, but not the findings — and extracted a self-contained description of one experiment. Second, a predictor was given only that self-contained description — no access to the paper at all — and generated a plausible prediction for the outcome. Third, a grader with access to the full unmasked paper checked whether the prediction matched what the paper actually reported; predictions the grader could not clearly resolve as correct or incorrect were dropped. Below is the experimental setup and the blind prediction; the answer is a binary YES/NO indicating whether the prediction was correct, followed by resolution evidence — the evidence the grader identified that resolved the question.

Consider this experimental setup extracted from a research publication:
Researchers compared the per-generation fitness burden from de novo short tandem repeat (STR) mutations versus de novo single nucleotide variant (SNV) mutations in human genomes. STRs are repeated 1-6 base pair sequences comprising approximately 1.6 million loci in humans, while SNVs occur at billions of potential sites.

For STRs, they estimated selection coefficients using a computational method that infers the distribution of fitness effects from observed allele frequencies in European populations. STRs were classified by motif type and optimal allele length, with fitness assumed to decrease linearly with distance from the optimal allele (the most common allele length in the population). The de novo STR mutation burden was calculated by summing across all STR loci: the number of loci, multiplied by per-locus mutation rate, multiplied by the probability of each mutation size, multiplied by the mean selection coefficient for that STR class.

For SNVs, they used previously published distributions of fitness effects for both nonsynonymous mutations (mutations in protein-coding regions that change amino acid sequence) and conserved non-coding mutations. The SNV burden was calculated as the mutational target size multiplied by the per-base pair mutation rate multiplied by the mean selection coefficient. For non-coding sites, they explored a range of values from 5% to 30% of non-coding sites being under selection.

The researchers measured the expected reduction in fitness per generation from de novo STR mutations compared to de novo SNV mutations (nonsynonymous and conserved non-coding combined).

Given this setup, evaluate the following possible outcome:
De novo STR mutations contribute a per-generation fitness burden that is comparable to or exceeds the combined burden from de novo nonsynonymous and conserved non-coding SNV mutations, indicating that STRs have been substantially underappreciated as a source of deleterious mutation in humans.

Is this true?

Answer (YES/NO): YES